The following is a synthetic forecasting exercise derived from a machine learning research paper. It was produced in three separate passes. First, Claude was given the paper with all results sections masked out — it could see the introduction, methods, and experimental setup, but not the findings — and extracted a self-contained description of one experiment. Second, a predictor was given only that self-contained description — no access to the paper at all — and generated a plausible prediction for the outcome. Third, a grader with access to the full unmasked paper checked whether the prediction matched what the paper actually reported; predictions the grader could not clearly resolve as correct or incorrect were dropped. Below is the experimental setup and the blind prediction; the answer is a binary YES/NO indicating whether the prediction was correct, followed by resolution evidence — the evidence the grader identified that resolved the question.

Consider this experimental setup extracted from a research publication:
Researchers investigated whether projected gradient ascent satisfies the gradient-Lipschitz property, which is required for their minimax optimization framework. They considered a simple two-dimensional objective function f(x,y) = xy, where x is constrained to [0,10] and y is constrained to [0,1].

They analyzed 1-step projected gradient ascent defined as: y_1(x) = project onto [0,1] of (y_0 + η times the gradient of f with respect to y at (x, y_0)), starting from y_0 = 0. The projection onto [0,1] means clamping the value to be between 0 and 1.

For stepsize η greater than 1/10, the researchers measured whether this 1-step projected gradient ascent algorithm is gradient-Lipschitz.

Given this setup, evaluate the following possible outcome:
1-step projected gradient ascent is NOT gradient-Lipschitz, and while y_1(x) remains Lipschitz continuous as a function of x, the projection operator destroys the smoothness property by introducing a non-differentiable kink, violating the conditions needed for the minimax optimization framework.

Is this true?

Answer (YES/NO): YES